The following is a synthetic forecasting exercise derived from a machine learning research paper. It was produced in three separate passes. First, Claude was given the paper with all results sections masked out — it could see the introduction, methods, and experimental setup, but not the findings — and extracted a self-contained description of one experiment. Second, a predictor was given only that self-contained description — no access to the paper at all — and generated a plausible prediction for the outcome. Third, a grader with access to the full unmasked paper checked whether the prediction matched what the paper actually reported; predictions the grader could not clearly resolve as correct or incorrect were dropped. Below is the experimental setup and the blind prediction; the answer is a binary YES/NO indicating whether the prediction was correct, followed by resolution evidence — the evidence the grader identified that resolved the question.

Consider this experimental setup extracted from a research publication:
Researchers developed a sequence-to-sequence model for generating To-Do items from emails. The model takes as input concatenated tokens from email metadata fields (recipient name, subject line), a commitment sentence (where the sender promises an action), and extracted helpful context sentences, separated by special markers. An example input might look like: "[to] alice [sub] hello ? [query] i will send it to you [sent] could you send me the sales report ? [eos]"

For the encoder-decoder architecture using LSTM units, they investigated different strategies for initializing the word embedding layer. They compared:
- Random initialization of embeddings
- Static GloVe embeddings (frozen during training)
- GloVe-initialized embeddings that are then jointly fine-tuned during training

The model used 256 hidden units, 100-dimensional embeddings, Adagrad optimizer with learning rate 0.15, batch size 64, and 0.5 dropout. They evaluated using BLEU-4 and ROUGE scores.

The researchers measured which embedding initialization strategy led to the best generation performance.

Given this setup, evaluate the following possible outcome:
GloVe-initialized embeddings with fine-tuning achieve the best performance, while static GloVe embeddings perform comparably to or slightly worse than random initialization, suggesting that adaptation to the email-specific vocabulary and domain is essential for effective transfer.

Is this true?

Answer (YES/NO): NO